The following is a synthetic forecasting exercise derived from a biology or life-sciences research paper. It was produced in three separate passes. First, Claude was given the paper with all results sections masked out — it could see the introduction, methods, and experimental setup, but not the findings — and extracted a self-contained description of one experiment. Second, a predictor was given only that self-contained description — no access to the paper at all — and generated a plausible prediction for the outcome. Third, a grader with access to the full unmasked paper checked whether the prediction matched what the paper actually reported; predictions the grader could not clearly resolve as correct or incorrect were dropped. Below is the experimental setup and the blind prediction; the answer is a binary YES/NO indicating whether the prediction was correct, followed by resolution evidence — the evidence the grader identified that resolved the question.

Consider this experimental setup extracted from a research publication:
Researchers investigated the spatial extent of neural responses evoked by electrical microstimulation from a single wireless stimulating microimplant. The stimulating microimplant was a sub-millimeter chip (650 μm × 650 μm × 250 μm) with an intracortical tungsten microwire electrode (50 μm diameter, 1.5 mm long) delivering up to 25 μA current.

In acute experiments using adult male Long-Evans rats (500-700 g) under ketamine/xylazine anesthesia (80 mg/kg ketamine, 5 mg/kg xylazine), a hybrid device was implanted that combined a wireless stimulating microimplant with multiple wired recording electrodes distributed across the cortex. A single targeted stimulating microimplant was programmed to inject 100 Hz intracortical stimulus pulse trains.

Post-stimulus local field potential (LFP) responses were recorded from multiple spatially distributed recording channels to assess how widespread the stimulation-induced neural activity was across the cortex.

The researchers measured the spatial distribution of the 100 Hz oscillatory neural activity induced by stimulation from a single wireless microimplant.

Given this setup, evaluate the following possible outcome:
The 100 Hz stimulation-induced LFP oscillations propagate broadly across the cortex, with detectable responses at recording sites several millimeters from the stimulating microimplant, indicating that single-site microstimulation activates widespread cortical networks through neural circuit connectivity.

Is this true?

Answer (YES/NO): YES